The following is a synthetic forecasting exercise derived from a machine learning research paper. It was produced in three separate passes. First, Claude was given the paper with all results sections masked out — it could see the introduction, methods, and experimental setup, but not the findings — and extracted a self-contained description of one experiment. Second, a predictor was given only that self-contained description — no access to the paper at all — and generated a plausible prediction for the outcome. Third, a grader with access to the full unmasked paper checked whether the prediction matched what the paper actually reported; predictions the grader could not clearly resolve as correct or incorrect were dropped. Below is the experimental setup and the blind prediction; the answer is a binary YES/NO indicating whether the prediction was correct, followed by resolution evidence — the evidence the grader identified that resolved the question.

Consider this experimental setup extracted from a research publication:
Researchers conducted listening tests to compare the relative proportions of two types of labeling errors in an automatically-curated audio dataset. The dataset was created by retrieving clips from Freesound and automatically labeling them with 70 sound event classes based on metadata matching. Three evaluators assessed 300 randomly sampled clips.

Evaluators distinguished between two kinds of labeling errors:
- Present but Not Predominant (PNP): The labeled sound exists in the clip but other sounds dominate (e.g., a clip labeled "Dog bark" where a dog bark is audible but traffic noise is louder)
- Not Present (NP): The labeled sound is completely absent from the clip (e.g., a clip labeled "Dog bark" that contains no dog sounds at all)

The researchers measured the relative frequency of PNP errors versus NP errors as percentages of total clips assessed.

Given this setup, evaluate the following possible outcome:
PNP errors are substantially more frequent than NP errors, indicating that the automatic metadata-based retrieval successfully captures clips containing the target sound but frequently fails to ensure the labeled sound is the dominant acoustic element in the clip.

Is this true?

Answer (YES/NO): NO